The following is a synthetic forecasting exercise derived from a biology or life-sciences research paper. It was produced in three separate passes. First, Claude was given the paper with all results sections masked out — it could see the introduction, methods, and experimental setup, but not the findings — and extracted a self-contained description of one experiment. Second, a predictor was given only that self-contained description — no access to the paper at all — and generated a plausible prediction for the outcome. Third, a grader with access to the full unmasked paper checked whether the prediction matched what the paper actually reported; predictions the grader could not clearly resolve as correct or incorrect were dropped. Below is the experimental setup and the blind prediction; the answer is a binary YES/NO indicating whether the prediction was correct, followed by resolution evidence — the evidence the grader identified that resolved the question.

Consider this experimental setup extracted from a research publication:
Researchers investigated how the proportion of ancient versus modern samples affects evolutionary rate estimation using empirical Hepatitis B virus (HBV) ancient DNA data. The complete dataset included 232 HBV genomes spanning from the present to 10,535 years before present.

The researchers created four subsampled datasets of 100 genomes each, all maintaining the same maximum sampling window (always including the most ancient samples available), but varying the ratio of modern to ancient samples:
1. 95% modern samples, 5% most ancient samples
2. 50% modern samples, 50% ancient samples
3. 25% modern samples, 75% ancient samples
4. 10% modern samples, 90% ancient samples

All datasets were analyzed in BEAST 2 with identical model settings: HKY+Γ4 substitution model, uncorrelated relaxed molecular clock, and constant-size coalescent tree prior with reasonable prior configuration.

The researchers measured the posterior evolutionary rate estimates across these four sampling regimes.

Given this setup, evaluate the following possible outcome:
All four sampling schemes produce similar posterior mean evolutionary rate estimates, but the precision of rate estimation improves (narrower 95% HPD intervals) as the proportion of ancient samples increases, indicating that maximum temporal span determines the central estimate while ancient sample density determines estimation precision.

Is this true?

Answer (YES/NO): NO